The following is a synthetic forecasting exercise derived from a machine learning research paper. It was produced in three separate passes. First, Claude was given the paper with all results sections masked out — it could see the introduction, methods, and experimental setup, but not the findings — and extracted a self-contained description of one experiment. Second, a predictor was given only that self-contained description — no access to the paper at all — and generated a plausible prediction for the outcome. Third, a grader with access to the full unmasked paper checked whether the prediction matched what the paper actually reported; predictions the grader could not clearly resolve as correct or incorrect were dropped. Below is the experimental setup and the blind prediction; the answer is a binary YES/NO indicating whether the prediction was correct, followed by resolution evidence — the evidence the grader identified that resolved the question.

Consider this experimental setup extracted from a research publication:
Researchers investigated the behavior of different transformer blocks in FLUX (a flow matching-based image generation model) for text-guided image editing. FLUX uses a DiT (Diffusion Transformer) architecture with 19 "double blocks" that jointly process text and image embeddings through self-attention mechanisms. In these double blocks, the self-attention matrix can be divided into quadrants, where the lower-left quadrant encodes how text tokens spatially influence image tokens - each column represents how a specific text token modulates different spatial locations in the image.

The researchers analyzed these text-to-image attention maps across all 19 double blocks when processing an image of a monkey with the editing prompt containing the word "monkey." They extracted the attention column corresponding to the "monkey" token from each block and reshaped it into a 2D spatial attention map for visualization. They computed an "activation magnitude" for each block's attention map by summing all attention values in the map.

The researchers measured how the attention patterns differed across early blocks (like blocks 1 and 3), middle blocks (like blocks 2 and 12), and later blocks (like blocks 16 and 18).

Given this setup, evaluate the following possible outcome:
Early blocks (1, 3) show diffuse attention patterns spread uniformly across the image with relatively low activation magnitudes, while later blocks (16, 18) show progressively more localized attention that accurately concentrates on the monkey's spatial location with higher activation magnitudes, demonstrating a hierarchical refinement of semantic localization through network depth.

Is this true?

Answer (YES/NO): NO